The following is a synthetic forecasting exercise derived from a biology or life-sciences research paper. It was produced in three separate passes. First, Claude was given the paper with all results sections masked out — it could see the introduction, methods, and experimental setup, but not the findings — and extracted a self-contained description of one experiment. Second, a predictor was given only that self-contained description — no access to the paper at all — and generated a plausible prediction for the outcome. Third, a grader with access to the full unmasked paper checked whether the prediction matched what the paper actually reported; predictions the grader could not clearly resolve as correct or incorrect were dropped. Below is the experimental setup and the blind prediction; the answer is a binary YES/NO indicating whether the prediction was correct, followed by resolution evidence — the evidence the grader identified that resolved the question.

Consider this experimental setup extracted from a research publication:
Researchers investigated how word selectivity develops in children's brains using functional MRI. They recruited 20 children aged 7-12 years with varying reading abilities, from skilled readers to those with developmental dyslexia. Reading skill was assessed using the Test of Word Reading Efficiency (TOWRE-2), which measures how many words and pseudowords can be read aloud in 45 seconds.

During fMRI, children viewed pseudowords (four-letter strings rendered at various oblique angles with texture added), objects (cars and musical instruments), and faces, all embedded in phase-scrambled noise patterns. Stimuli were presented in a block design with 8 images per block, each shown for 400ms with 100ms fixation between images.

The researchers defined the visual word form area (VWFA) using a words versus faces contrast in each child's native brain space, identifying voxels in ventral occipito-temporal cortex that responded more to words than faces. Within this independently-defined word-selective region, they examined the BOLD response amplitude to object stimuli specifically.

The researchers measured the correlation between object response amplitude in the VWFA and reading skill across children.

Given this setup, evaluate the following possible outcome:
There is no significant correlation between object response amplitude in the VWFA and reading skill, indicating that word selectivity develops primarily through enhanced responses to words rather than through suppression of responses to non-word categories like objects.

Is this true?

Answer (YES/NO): NO